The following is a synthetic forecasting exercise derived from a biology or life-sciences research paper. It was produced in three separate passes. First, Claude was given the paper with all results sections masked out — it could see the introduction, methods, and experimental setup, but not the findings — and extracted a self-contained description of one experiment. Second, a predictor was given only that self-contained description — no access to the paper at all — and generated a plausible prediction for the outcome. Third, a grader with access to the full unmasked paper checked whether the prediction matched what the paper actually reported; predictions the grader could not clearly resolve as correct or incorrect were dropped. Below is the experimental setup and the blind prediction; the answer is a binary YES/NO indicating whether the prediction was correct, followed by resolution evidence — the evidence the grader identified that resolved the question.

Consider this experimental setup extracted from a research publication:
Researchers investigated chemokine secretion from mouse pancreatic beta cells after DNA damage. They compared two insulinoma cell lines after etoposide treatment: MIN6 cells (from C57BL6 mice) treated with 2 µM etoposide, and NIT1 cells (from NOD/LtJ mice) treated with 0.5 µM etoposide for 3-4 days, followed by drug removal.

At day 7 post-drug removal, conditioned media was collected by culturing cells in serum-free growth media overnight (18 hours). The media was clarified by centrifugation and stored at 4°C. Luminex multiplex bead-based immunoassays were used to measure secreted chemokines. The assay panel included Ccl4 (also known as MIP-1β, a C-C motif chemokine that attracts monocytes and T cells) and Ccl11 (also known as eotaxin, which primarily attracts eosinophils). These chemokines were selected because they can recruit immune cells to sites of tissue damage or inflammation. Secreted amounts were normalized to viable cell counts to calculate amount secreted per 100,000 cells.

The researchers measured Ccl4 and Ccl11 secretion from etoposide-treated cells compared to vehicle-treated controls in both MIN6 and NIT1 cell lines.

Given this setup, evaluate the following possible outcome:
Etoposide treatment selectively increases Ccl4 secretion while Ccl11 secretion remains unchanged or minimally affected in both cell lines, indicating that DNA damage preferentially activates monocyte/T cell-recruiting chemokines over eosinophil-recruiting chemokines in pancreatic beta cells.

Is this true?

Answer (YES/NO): NO